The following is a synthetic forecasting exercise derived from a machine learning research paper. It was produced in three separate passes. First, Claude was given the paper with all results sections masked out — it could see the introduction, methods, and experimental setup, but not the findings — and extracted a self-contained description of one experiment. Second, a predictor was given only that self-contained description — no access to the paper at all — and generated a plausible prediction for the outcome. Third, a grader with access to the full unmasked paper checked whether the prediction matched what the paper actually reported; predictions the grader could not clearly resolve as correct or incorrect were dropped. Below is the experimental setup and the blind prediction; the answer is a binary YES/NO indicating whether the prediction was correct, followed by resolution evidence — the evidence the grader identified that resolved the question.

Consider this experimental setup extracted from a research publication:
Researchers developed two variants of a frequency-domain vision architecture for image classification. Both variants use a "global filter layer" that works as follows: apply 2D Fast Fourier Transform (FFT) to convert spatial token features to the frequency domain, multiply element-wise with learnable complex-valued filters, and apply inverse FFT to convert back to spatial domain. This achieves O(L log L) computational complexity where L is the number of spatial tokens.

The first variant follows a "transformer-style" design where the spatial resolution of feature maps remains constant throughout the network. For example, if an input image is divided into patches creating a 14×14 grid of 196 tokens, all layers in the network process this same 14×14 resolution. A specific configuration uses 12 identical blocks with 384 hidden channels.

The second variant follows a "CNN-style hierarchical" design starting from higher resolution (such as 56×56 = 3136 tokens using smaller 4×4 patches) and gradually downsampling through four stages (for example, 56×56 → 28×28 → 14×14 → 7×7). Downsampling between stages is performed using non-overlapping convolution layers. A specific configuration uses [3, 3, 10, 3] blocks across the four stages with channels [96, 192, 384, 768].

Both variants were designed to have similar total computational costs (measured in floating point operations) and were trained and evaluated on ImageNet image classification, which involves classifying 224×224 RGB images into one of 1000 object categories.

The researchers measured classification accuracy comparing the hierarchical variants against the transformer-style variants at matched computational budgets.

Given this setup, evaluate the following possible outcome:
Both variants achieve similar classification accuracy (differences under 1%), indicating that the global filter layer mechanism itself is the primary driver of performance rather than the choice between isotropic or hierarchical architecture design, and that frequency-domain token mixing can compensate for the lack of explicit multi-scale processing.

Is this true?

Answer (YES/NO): NO